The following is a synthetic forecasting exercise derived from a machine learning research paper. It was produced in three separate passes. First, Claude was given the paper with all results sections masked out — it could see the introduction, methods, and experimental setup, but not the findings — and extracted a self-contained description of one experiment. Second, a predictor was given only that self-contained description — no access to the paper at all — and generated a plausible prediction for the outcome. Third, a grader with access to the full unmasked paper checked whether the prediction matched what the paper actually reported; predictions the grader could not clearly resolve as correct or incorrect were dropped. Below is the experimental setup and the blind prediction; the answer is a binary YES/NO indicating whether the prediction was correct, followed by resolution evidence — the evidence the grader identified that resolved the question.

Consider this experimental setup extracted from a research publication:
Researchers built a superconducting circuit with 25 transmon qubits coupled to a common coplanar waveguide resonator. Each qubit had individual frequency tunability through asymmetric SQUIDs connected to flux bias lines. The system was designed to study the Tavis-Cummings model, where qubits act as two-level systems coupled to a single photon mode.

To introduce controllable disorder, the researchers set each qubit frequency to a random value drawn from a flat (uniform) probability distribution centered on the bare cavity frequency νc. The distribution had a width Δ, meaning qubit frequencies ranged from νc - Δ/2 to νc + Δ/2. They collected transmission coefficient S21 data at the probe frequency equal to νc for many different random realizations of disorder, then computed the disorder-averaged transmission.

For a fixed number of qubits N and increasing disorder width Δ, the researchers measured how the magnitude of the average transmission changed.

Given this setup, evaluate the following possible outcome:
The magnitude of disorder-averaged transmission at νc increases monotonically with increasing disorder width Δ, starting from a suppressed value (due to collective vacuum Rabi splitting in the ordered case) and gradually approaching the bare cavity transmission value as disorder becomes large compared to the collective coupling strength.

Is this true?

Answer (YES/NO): YES